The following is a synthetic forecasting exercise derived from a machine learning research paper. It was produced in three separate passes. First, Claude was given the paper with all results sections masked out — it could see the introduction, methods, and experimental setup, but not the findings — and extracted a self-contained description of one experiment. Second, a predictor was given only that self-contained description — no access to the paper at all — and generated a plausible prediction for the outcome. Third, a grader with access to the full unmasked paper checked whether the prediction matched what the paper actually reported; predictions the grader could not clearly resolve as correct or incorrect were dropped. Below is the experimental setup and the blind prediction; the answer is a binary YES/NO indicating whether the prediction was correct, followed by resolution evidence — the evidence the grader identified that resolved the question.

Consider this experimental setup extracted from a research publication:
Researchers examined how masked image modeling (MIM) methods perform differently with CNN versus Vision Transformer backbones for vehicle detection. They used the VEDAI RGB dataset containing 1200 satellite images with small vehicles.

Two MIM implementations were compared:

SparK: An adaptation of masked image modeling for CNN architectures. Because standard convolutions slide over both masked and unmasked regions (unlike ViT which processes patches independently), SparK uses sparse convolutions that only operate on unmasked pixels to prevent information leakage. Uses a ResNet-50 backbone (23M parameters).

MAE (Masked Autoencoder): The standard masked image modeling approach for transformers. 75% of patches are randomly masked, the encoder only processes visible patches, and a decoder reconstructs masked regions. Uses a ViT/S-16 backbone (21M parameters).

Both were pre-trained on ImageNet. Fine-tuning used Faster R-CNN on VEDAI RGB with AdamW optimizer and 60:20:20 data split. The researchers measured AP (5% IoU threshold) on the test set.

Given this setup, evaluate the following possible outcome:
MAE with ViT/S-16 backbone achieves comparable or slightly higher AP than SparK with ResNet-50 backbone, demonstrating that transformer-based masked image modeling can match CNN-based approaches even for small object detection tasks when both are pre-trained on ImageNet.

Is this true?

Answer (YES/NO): NO